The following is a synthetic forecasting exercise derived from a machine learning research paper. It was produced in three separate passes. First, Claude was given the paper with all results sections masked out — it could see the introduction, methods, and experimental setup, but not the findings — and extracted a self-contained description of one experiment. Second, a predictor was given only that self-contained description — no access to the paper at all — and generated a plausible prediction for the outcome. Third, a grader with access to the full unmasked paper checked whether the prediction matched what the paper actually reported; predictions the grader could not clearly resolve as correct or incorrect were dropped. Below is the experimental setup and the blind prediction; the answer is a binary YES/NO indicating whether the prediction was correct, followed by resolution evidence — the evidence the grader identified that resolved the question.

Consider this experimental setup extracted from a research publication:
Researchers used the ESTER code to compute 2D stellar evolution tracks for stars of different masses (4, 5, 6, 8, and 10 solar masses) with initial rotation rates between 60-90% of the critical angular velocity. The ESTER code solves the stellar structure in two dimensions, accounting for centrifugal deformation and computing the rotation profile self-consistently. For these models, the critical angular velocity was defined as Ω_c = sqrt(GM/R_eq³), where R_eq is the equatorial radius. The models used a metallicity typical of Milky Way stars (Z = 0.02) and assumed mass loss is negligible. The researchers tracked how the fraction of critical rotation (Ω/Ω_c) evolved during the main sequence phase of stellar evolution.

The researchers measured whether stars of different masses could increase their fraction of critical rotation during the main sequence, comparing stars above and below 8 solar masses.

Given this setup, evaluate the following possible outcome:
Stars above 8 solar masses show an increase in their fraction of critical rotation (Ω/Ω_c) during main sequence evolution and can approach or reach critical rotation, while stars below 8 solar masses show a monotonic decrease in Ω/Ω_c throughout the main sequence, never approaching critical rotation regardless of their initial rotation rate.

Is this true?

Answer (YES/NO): NO